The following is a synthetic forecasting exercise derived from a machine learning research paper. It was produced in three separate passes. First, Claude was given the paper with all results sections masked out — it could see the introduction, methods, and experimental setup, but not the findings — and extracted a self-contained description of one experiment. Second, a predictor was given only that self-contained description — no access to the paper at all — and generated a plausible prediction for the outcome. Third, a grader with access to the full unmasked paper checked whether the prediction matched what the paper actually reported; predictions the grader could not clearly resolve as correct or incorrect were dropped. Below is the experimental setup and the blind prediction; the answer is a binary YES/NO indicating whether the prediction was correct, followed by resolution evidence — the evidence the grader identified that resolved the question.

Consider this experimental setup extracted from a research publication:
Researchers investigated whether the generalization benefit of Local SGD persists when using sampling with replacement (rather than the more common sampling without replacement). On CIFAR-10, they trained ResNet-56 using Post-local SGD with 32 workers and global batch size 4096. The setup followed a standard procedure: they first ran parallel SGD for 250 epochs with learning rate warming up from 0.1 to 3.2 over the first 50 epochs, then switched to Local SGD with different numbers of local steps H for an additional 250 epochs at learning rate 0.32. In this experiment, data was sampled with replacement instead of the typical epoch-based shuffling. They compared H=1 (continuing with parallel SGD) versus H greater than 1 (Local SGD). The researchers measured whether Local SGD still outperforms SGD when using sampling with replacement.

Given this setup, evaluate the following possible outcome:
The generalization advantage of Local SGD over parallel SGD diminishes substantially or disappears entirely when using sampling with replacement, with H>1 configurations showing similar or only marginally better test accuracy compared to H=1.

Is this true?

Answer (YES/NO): NO